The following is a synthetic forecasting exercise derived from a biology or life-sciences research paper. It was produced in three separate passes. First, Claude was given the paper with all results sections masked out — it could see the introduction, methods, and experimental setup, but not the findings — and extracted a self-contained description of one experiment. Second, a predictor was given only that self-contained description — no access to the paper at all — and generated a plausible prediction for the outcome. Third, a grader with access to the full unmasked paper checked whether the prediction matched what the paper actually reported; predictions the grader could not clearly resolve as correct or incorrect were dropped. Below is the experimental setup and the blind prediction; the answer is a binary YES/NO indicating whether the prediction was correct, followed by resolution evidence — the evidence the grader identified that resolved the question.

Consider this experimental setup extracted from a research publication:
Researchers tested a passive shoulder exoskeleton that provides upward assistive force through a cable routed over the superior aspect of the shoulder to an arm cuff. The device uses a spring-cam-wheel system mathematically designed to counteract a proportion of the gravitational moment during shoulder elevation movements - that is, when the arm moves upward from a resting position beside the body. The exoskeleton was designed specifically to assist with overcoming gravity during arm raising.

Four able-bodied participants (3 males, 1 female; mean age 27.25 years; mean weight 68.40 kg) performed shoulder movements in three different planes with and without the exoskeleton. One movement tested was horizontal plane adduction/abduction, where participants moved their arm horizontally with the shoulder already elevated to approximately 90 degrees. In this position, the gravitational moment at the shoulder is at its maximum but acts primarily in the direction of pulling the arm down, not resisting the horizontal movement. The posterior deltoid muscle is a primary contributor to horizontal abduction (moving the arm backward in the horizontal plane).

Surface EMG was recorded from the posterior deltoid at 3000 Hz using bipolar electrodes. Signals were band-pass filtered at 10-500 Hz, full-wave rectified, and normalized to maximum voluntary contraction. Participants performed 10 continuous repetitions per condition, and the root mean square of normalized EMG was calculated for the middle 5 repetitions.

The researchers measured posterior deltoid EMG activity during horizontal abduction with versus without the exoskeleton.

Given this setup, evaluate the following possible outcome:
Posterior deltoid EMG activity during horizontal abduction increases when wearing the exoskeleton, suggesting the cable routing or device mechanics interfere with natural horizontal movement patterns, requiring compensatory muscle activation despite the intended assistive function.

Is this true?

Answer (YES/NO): NO